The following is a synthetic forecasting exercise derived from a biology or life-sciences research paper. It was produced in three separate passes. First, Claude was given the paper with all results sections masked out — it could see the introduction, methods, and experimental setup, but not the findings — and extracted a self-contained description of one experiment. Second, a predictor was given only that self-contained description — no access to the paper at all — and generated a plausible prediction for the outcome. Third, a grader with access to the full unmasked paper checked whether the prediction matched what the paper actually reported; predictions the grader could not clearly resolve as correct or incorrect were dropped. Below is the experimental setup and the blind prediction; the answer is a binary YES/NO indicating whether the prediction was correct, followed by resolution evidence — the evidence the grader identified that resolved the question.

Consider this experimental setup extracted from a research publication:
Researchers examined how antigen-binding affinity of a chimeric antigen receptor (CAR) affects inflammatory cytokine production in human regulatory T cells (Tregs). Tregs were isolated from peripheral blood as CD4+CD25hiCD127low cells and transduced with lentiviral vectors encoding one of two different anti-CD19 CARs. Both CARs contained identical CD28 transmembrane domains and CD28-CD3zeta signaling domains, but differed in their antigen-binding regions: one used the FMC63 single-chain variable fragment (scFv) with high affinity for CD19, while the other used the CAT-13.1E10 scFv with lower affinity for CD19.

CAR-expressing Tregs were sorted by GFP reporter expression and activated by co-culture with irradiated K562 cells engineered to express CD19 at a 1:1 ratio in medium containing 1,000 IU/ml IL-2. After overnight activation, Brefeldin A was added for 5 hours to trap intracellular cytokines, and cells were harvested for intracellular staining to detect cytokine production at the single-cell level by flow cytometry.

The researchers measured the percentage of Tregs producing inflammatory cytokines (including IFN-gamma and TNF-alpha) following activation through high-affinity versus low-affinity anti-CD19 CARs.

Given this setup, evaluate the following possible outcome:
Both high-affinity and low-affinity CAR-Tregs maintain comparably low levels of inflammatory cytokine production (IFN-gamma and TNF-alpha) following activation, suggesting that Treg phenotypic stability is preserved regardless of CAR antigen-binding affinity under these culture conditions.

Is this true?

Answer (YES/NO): NO